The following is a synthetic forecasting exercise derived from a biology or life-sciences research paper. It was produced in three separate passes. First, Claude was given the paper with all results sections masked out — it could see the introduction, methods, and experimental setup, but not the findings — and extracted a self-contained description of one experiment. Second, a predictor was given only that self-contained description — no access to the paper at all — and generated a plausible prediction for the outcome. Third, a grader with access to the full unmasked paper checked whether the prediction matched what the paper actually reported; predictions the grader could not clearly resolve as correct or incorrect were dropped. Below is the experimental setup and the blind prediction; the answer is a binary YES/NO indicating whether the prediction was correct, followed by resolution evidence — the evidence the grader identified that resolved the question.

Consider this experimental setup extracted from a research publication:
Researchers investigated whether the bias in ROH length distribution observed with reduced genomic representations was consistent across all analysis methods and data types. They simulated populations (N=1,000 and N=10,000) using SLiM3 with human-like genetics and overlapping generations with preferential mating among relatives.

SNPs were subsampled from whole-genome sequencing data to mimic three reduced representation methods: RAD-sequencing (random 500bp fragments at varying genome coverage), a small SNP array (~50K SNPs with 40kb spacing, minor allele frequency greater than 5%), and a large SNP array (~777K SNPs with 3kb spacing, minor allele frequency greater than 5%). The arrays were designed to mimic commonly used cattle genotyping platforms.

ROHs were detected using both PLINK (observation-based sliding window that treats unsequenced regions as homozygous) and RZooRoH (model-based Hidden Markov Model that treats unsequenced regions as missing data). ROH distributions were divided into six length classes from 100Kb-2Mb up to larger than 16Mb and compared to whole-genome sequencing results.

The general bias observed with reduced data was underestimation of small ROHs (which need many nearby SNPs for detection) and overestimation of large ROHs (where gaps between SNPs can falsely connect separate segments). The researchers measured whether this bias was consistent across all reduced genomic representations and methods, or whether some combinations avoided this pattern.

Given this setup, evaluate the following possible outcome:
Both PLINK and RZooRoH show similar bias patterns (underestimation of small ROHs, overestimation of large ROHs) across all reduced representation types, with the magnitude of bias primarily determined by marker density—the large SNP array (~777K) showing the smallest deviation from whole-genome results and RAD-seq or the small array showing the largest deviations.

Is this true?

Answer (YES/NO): NO